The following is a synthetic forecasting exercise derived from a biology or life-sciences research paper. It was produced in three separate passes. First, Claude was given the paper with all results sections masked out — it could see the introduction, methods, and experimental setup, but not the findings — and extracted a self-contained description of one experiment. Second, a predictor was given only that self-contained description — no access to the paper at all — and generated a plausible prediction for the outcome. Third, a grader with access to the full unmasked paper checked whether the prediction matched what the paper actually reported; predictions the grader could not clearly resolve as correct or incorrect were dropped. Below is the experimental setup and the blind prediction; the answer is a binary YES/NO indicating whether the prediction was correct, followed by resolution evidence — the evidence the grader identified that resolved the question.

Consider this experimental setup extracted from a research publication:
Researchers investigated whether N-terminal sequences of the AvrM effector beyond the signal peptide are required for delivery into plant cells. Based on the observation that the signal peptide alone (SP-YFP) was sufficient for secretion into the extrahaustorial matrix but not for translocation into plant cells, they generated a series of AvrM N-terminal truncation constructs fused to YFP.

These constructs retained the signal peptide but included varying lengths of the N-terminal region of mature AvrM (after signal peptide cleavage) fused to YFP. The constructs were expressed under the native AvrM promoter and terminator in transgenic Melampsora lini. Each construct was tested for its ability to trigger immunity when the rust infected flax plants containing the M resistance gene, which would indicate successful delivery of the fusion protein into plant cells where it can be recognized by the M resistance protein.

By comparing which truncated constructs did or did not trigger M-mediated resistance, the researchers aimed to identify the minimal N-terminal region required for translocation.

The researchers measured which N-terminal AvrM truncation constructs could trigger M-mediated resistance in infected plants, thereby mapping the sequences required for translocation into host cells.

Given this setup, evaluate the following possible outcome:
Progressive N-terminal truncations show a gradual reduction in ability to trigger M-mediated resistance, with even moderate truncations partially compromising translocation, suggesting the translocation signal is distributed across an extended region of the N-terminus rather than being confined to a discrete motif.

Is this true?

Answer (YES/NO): NO